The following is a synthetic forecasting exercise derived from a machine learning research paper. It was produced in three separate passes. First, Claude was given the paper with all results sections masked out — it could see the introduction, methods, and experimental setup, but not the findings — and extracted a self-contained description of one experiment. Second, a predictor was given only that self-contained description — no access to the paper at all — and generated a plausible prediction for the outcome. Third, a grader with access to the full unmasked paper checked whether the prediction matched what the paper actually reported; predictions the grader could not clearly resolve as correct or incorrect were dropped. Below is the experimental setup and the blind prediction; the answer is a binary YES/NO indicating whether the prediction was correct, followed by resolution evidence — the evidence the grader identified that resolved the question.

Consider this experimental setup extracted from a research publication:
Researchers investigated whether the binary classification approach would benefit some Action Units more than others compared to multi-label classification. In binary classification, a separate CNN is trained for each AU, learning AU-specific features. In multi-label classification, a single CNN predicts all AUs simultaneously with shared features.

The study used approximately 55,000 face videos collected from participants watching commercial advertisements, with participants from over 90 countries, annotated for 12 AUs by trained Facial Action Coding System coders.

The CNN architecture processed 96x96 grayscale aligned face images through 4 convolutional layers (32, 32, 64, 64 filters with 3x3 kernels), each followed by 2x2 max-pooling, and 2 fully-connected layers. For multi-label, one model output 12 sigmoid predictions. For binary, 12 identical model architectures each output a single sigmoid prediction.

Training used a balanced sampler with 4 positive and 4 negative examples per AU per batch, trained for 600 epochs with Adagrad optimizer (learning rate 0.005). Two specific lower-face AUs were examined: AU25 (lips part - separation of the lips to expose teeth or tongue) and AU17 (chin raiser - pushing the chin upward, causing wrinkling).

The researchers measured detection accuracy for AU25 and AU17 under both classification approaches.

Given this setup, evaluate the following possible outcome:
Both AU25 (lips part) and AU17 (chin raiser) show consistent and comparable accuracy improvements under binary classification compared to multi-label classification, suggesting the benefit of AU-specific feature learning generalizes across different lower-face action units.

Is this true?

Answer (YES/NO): NO